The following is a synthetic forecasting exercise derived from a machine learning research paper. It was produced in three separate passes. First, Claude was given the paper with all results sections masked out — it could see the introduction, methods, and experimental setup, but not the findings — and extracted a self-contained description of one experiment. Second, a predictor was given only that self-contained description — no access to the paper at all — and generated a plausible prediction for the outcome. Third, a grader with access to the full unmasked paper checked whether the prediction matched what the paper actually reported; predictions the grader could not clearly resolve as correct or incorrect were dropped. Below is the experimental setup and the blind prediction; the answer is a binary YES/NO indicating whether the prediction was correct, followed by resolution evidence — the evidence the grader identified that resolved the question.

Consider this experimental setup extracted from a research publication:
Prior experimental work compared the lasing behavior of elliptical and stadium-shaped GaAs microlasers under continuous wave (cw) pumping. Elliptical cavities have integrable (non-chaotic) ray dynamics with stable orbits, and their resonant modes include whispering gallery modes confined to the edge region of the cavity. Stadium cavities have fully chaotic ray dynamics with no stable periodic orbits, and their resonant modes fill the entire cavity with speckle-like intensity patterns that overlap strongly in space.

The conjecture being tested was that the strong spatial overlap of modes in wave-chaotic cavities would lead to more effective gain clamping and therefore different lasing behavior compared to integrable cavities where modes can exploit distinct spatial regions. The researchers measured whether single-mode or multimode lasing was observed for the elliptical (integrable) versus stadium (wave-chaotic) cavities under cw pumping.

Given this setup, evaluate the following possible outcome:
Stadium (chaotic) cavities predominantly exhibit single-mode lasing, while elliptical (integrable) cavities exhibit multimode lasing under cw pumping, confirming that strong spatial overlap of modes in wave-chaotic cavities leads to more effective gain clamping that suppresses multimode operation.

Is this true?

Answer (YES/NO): YES